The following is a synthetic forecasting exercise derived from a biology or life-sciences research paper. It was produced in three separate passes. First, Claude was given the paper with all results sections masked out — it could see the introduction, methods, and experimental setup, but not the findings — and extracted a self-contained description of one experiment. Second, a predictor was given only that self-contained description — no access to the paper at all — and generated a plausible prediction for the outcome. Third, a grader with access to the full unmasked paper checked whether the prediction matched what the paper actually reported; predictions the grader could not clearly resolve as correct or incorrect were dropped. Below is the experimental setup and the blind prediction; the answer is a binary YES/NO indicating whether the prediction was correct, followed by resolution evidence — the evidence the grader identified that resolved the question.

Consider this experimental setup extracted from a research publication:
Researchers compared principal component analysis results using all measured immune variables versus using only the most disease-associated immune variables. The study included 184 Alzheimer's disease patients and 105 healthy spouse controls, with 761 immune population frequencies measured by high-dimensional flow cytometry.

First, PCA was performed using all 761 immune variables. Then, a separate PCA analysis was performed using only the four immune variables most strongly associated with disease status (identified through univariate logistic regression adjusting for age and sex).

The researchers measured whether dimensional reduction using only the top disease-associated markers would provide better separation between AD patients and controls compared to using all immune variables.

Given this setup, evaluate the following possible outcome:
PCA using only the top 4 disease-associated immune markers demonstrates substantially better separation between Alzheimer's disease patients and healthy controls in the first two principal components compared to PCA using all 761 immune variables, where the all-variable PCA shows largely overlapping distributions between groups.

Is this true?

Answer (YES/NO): YES